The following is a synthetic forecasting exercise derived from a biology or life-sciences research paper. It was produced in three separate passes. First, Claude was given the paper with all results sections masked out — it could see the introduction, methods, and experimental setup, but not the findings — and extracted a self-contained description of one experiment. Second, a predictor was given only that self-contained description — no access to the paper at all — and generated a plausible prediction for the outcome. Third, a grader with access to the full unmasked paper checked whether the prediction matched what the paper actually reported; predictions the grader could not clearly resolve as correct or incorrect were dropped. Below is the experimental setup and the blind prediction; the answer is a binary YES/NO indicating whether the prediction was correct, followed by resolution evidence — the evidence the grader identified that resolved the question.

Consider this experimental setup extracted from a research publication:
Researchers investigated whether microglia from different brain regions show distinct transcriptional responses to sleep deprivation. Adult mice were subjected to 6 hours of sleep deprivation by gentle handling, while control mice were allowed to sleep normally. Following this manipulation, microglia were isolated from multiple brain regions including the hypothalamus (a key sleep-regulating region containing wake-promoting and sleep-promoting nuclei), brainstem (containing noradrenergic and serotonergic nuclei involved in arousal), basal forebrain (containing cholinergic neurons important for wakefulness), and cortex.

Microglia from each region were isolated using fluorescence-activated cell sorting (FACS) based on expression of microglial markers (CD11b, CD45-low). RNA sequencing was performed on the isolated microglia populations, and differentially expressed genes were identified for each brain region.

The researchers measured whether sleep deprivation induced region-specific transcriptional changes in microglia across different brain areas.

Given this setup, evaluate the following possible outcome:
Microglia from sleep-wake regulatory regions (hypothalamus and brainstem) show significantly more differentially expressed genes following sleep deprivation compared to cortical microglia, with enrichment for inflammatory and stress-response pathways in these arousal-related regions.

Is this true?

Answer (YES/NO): NO